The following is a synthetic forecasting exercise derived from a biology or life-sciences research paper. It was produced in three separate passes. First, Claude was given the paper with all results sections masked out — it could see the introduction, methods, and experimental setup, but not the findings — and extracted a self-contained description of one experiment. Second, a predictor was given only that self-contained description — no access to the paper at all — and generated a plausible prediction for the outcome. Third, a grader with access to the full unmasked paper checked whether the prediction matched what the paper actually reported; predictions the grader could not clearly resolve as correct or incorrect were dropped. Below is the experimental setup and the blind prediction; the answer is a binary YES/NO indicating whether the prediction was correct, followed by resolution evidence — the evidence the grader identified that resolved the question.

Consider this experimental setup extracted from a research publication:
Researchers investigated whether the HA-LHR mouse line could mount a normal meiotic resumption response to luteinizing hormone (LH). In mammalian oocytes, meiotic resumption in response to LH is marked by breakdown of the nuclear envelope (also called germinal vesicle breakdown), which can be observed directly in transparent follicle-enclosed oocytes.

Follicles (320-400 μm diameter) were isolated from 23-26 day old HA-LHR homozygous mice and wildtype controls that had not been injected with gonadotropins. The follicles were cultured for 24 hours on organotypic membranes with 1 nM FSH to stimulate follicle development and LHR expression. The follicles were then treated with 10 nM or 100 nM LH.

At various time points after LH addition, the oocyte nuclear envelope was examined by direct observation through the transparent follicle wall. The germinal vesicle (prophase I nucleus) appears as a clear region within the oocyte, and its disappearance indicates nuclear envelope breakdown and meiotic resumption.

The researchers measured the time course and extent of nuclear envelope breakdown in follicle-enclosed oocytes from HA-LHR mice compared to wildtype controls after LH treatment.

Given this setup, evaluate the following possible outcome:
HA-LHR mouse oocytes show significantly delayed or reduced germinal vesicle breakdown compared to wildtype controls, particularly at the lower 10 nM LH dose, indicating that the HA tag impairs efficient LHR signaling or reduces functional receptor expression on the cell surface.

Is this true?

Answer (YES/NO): NO